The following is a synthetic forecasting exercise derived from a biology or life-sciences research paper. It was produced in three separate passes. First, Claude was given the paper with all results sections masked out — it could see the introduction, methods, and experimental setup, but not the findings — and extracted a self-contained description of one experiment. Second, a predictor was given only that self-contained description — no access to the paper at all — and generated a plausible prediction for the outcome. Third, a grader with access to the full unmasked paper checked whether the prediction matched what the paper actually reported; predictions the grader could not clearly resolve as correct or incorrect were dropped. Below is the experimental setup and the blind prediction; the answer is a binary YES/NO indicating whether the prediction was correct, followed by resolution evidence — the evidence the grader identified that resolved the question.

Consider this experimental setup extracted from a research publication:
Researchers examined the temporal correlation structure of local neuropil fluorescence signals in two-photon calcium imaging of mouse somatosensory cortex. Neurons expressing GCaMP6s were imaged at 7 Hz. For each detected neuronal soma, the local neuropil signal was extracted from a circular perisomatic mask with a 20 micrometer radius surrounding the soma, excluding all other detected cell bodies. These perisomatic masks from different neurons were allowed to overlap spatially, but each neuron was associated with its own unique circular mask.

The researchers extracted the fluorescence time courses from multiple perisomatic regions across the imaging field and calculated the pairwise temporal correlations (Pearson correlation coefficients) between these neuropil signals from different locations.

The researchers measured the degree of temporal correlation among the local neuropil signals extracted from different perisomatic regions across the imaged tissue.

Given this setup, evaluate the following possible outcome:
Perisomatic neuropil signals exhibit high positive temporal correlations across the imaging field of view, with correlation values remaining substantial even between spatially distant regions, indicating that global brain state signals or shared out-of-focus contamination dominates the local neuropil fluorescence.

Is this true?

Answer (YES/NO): YES